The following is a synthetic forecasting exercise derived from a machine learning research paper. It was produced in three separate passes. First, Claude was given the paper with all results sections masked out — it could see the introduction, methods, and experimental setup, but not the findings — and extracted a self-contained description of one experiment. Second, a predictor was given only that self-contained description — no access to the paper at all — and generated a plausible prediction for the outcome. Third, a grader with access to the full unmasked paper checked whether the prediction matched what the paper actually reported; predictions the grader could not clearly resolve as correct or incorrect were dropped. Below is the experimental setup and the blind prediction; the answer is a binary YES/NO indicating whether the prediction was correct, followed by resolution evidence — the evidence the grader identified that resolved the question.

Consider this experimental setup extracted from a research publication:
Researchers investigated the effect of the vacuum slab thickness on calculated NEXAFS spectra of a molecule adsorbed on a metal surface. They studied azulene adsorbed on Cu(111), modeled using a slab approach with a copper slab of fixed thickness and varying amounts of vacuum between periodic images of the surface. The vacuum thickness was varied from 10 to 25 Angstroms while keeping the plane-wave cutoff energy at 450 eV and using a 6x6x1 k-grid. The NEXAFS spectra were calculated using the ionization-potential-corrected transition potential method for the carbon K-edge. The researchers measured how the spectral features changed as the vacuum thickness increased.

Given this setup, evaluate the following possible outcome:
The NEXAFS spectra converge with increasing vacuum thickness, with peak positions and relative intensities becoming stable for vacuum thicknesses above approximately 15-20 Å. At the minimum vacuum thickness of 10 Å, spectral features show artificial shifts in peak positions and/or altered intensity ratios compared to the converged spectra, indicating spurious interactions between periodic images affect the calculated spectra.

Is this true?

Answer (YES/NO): NO